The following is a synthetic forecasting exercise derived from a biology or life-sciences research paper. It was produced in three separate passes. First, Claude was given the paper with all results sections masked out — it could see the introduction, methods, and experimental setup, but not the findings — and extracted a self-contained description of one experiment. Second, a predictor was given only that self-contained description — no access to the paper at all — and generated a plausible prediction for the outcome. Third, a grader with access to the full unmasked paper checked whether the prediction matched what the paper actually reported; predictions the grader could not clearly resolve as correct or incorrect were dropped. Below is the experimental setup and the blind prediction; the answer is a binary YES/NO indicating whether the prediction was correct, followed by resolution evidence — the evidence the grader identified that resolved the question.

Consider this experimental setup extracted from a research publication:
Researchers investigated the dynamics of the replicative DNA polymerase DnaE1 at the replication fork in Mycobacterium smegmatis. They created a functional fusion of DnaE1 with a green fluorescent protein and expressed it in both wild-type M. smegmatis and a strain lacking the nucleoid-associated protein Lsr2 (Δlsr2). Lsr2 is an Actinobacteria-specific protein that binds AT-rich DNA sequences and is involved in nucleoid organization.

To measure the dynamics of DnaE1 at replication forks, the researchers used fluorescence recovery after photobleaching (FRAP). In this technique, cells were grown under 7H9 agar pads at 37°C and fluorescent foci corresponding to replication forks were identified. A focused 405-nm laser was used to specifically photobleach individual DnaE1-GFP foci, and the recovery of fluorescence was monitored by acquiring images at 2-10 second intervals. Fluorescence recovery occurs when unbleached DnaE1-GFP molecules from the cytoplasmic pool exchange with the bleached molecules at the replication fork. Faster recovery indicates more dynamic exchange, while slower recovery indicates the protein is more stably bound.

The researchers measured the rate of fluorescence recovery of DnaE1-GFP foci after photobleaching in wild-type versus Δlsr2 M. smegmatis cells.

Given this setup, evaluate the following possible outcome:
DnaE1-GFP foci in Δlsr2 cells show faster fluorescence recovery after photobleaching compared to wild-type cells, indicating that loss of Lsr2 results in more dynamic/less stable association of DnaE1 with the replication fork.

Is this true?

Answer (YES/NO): NO